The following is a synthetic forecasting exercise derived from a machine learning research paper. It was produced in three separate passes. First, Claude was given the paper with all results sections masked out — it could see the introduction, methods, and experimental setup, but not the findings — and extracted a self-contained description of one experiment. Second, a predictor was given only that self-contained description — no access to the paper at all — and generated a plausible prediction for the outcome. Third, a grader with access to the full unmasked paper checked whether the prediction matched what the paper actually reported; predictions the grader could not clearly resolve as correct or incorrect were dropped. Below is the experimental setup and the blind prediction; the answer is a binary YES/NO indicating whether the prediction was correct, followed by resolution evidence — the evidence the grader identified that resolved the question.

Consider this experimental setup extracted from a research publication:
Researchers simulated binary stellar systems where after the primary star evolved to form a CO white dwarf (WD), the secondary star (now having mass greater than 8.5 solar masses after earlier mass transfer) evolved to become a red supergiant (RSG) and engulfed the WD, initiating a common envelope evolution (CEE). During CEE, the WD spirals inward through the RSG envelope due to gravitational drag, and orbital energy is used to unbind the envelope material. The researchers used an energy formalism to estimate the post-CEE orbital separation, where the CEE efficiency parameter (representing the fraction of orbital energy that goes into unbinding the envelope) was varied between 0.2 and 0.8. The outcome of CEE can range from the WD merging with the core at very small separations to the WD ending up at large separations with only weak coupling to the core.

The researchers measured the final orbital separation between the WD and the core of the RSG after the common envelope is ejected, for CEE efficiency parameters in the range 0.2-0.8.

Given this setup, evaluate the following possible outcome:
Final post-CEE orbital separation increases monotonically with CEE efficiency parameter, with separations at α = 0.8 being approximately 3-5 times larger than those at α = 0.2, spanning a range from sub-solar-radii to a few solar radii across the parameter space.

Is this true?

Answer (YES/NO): YES